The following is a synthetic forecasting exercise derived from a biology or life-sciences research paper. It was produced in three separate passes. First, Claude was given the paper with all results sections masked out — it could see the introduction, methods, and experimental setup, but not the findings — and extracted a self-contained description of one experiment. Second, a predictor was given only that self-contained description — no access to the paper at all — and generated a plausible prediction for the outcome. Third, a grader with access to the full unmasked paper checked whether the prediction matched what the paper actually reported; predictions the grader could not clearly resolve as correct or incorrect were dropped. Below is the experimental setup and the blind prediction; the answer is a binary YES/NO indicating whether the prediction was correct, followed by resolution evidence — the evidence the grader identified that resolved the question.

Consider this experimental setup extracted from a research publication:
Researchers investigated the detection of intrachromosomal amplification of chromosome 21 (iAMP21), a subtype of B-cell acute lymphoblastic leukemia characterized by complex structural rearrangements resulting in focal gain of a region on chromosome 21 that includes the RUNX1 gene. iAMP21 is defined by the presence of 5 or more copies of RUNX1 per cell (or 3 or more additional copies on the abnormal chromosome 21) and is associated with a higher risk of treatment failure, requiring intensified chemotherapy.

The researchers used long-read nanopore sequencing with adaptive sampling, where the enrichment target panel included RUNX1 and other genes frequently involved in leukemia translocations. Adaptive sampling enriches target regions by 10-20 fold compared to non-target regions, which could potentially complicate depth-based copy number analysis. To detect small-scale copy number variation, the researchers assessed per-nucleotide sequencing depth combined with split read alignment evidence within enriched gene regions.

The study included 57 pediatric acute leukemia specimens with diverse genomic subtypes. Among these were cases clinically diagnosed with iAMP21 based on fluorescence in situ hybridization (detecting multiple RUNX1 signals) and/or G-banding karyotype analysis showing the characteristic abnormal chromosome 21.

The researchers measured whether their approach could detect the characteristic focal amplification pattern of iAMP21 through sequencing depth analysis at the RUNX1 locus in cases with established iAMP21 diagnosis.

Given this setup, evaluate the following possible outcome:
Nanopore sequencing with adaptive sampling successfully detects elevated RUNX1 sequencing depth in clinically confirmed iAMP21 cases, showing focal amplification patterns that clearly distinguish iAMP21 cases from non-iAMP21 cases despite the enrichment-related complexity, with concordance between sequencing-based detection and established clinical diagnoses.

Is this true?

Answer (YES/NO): YES